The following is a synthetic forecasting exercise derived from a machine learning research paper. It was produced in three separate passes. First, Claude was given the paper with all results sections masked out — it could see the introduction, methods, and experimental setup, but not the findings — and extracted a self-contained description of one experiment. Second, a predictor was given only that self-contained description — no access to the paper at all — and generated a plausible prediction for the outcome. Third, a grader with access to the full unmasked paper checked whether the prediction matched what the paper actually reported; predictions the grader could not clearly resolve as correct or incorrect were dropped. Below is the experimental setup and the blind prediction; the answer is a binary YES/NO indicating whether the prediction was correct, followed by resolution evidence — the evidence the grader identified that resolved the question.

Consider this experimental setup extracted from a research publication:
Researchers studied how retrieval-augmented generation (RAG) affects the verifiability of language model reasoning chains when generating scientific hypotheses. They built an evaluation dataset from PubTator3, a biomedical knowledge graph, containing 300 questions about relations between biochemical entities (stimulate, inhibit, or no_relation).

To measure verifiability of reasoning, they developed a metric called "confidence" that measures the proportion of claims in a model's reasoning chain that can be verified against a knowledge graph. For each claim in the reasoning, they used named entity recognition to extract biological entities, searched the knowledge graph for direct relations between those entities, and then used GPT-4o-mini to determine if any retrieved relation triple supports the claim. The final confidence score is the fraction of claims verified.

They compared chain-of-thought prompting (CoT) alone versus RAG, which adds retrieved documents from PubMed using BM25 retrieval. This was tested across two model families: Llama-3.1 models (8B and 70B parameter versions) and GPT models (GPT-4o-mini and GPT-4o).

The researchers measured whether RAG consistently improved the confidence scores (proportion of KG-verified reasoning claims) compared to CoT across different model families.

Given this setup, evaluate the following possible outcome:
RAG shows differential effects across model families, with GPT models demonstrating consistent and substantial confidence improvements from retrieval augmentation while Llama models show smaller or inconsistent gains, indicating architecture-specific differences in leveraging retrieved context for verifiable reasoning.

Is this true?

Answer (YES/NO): NO